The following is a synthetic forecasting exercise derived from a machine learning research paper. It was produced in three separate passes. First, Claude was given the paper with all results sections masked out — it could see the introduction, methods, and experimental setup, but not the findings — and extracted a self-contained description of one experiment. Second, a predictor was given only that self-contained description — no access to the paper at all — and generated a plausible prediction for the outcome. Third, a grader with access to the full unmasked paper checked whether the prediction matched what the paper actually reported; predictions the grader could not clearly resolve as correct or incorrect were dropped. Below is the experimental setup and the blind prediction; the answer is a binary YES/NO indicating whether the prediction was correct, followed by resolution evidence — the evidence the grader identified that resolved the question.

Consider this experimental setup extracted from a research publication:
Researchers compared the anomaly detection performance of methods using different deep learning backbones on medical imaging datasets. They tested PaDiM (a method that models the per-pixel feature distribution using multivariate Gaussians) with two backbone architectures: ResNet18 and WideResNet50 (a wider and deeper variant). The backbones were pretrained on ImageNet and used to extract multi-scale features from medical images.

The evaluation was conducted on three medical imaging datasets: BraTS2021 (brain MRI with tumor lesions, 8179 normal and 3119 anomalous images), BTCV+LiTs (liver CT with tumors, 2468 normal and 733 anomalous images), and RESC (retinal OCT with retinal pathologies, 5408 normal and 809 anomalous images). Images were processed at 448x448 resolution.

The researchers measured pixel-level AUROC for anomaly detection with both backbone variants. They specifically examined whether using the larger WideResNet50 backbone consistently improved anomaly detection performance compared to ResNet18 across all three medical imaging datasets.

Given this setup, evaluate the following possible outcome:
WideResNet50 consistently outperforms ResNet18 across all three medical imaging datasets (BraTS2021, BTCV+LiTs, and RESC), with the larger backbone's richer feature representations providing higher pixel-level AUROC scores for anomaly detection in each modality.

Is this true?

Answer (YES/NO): NO